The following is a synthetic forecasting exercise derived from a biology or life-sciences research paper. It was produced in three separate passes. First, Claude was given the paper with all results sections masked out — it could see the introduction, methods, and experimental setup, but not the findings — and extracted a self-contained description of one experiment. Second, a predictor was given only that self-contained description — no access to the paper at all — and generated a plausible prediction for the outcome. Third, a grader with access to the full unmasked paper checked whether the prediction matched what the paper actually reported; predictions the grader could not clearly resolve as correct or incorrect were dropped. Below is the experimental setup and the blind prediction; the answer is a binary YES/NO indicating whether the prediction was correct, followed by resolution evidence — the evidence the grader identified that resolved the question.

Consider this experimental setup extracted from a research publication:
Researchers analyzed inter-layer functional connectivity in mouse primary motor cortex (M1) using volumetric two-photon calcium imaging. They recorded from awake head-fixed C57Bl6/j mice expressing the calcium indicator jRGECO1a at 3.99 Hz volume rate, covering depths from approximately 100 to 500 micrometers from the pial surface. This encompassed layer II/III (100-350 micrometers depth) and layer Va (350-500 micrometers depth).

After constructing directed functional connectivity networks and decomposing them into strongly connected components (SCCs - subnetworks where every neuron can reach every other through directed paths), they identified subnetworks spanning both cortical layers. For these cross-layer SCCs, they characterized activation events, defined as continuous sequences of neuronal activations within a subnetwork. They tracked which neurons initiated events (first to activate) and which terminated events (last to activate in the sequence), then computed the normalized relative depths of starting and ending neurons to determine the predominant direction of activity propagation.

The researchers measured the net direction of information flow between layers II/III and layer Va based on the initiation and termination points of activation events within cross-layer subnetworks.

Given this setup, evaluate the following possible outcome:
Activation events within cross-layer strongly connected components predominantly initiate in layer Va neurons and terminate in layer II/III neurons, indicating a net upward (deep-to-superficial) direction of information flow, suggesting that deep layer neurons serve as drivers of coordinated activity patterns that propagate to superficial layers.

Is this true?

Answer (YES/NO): YES